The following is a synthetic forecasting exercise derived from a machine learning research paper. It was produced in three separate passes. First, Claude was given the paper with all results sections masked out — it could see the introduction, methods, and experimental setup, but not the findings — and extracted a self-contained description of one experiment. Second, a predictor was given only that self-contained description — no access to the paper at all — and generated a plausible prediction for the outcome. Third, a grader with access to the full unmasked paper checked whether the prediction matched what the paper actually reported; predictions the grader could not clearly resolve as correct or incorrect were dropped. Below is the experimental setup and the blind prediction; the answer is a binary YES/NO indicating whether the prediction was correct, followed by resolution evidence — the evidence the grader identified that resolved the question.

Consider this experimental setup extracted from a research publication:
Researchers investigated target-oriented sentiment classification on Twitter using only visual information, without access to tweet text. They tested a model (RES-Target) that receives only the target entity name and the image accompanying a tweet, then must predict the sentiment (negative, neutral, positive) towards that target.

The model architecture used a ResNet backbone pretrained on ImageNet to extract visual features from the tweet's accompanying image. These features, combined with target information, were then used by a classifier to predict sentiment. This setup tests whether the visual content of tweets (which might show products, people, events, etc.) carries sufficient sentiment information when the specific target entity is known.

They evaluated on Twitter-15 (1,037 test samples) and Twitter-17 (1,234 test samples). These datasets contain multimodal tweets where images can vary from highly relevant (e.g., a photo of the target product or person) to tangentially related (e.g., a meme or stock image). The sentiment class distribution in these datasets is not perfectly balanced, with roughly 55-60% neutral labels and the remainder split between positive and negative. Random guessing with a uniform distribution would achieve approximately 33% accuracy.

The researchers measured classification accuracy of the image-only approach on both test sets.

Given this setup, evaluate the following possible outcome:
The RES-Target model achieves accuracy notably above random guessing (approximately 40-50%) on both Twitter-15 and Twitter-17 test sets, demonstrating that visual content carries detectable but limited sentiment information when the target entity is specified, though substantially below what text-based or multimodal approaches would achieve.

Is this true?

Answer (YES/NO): NO